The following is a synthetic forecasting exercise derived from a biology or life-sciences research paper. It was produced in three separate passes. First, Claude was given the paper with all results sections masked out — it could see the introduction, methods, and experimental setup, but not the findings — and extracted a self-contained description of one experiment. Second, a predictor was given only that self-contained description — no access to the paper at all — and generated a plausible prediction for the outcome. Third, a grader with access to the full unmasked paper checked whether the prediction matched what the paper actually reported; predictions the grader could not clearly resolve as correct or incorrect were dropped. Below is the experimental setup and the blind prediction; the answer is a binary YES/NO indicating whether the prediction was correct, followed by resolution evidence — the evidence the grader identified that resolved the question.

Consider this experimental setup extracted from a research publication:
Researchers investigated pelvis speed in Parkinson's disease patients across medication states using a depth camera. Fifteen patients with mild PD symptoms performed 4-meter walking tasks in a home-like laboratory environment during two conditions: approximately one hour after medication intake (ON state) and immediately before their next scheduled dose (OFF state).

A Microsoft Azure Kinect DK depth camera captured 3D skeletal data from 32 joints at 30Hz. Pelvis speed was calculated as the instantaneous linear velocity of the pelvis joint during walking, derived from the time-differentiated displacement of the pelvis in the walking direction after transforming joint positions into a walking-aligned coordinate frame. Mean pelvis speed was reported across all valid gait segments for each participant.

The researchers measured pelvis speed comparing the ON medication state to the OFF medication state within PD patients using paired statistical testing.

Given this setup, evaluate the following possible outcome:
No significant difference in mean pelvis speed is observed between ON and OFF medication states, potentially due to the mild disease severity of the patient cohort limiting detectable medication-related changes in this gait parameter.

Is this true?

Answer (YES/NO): YES